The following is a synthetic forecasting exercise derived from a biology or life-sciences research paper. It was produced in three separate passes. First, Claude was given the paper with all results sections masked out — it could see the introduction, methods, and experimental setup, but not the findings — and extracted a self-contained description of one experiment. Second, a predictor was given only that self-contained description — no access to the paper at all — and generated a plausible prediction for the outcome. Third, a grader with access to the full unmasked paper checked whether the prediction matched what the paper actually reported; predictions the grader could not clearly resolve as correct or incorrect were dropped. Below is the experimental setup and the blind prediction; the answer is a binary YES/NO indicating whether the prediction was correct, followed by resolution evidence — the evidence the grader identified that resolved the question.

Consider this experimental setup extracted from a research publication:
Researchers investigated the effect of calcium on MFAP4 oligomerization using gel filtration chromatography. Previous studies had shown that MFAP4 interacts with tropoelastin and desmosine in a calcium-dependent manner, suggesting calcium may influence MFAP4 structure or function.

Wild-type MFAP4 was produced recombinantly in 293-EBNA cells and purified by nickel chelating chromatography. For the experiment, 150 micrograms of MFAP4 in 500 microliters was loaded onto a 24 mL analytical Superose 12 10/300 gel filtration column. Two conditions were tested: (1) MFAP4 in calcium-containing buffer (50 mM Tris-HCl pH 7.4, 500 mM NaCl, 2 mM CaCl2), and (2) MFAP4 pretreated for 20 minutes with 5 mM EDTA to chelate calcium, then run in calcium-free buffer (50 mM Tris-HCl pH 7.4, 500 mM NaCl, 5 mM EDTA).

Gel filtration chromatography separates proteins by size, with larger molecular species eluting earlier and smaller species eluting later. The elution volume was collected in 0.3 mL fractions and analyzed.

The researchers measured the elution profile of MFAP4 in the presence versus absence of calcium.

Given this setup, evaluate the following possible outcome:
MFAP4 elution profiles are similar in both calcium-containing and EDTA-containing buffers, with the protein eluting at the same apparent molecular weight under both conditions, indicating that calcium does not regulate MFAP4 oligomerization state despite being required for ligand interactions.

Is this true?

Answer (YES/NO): NO